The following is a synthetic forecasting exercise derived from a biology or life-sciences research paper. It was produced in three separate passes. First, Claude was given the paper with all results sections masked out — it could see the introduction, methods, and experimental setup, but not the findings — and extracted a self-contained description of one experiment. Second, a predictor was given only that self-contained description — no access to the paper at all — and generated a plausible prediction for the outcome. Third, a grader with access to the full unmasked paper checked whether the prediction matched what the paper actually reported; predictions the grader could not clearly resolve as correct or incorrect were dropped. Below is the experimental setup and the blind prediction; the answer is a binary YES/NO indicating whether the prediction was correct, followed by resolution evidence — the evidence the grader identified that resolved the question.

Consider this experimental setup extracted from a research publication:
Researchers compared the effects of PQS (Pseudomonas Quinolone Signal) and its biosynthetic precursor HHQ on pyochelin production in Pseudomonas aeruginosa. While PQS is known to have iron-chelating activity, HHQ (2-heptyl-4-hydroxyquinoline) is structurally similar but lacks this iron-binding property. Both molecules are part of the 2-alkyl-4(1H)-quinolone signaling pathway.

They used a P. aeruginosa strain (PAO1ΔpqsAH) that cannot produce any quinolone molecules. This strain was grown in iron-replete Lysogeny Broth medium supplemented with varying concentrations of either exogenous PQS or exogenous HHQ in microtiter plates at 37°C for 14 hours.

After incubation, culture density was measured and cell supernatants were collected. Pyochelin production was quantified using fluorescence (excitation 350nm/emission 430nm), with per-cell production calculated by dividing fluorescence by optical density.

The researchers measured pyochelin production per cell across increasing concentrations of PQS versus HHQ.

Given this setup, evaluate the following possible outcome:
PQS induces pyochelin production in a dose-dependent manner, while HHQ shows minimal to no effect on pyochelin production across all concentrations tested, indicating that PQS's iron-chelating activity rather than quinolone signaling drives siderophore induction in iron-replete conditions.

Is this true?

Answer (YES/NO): YES